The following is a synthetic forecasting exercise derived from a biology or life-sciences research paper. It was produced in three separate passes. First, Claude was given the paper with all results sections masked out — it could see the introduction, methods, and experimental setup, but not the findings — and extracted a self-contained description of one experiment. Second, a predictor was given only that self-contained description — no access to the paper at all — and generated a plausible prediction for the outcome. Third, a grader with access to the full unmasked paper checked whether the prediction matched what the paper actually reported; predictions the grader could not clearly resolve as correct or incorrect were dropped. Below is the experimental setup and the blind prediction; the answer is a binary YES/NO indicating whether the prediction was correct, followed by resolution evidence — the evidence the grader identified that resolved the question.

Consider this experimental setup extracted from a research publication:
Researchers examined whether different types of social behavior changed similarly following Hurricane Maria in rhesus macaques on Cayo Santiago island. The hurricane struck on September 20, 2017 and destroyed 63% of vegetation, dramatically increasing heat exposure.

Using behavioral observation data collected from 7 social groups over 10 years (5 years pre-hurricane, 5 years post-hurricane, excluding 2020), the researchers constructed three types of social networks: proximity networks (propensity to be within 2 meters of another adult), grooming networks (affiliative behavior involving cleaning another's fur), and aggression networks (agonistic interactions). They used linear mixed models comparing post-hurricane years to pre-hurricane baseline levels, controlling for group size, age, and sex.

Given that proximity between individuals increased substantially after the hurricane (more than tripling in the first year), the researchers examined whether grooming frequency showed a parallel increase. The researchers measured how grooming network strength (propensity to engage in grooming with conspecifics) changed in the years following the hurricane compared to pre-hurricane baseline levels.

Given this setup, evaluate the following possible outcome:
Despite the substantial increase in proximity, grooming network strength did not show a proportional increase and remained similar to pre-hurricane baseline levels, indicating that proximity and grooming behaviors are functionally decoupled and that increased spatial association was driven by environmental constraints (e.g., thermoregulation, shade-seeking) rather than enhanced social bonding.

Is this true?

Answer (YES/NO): NO